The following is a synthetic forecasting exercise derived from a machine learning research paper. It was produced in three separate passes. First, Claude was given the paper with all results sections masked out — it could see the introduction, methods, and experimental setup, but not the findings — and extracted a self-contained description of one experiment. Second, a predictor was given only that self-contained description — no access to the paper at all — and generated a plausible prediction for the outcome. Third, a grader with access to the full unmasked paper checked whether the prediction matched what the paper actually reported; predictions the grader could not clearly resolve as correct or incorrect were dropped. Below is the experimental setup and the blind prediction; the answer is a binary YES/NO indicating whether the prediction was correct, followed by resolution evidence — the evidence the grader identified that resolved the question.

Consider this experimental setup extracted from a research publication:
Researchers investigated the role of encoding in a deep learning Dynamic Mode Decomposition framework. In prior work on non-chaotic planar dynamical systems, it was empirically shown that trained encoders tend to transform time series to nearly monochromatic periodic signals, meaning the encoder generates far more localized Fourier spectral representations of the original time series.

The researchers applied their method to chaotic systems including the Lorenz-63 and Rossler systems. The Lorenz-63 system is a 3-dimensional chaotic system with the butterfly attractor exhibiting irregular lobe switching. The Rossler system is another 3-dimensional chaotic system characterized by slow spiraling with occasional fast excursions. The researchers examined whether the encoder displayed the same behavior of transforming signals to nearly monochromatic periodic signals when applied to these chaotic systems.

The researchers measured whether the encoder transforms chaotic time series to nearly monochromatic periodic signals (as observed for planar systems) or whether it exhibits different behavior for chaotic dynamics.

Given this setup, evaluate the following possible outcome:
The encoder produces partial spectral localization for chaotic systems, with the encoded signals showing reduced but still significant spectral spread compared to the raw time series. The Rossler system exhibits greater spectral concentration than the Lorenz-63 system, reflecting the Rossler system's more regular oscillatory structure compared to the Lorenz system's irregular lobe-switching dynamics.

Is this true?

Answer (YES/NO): NO